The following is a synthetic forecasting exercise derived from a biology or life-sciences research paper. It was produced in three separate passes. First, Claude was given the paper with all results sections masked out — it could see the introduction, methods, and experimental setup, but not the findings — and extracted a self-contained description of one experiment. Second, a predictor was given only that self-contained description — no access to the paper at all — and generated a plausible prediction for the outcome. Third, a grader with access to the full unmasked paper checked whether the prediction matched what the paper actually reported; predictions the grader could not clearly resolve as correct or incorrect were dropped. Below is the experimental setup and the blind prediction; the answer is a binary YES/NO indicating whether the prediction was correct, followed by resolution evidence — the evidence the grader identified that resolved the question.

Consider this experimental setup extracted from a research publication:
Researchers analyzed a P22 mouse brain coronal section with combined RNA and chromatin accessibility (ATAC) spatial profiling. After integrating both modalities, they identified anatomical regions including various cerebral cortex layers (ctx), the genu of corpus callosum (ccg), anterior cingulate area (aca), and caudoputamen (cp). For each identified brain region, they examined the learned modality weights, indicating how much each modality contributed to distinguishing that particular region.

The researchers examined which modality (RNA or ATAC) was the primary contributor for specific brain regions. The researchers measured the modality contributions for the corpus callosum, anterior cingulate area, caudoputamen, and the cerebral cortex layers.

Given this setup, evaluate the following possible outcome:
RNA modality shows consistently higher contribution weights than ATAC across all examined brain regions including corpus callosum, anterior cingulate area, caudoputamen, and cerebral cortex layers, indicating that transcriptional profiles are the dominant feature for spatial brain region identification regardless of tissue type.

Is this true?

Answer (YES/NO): NO